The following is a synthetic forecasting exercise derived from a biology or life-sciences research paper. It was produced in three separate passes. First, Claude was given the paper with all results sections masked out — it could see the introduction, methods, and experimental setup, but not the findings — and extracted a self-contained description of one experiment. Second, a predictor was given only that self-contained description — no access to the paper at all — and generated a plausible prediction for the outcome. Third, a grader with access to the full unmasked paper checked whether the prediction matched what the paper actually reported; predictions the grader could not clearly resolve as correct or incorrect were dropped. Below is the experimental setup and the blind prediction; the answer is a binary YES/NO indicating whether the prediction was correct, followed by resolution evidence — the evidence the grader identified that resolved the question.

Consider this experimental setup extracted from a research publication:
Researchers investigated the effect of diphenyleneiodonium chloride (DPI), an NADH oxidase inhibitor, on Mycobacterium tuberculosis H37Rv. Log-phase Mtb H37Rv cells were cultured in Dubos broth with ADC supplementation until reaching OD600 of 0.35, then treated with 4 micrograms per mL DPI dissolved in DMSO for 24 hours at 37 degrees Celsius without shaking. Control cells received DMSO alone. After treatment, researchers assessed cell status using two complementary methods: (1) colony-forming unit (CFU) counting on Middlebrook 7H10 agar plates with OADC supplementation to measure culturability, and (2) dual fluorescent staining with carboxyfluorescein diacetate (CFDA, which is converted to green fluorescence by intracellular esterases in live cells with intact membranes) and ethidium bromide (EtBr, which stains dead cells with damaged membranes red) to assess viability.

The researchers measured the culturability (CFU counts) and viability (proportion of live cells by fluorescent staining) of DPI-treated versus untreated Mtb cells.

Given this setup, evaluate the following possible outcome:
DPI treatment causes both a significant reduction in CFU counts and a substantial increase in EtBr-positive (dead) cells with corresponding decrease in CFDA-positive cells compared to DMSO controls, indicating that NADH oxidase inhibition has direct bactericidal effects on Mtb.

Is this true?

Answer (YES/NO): NO